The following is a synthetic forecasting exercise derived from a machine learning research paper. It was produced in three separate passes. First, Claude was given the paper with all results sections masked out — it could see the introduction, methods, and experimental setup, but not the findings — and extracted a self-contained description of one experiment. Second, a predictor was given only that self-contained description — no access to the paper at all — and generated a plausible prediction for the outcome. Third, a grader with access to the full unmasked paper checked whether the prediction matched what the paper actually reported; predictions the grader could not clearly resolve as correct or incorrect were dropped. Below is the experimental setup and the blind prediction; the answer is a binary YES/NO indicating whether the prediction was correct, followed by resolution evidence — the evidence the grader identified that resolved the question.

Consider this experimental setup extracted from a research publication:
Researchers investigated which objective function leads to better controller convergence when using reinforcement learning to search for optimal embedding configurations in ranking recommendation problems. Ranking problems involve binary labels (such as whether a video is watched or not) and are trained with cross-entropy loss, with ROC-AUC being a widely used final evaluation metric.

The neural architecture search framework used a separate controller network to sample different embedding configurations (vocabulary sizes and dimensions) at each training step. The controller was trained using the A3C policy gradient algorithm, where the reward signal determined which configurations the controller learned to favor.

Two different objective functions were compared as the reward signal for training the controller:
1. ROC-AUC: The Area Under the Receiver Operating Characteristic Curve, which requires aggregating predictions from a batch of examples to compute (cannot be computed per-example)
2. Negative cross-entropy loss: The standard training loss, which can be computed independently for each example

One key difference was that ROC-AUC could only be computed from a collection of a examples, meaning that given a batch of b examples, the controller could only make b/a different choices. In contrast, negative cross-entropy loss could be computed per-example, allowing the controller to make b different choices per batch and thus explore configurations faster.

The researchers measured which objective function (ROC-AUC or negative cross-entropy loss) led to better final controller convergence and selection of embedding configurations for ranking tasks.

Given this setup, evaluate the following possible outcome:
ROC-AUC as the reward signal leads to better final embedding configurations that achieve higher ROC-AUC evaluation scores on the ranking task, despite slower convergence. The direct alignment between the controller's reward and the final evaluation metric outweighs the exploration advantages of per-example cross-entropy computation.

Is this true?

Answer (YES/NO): YES